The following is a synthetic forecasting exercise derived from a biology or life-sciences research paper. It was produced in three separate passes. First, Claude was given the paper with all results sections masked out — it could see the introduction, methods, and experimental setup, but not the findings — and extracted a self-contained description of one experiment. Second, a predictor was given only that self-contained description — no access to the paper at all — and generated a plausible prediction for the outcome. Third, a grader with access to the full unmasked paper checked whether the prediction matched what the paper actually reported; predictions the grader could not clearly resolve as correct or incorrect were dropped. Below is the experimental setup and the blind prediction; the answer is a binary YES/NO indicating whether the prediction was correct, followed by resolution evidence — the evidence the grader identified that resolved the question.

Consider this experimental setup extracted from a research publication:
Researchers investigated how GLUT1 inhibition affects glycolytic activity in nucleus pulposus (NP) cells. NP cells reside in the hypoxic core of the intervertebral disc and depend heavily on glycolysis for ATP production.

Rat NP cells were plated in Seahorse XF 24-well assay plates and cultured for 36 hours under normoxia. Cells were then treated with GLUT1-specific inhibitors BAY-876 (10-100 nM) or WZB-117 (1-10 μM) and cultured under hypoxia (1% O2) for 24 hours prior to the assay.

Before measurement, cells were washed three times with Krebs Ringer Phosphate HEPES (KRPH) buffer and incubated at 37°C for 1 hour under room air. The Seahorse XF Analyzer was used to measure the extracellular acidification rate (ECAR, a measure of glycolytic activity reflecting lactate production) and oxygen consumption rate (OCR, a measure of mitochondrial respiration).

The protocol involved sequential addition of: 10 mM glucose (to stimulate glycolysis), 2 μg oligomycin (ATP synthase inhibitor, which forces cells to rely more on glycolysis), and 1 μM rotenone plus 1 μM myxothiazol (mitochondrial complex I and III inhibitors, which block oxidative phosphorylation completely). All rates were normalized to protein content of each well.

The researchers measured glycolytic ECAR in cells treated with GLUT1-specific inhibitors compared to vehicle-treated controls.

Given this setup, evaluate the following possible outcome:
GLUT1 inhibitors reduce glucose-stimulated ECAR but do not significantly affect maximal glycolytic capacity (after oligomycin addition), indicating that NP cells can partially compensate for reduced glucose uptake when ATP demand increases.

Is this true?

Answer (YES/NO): NO